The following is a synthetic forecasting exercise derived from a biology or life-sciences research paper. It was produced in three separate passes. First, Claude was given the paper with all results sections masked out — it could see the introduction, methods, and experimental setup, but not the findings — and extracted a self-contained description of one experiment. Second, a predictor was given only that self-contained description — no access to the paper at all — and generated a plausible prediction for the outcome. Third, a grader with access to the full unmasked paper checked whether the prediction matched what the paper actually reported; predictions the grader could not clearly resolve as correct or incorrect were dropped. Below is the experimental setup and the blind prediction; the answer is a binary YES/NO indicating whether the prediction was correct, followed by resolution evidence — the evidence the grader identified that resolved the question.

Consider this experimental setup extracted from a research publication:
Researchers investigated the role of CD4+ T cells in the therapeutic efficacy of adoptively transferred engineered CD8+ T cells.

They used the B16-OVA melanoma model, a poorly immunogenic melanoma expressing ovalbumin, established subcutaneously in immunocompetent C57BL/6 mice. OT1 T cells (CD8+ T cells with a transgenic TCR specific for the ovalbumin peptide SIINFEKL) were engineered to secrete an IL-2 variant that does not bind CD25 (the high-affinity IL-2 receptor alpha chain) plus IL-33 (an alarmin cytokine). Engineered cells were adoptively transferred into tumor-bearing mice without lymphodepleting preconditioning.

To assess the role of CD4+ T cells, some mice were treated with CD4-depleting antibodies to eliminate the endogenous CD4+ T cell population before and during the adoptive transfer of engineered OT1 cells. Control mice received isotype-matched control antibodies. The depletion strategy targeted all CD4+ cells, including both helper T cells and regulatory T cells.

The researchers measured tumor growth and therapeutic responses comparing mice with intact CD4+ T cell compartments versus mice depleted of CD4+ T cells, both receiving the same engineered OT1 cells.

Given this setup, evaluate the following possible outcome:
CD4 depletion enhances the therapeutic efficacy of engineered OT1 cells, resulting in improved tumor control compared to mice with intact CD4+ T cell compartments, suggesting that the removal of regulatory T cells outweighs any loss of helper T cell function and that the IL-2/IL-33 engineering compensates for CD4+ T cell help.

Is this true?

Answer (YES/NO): YES